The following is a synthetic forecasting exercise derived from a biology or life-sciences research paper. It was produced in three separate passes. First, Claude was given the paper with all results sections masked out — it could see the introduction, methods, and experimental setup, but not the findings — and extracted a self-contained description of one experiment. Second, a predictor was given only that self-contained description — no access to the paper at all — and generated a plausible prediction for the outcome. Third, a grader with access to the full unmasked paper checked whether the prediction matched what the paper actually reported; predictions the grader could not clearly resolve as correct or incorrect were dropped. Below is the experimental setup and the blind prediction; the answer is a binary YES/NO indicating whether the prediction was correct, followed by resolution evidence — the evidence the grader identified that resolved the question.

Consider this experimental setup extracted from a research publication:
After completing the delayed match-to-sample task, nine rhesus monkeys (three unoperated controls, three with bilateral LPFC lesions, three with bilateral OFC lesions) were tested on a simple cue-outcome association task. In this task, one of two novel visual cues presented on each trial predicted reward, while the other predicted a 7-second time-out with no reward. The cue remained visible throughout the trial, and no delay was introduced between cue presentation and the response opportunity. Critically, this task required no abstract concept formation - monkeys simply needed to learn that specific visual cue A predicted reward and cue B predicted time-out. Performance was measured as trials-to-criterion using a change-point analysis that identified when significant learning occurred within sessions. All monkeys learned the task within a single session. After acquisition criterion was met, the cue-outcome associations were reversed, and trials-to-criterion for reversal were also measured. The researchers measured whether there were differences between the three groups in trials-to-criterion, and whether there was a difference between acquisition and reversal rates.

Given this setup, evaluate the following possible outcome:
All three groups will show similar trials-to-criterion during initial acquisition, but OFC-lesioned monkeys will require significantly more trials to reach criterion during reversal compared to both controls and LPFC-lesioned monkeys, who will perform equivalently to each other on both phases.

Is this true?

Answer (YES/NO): NO